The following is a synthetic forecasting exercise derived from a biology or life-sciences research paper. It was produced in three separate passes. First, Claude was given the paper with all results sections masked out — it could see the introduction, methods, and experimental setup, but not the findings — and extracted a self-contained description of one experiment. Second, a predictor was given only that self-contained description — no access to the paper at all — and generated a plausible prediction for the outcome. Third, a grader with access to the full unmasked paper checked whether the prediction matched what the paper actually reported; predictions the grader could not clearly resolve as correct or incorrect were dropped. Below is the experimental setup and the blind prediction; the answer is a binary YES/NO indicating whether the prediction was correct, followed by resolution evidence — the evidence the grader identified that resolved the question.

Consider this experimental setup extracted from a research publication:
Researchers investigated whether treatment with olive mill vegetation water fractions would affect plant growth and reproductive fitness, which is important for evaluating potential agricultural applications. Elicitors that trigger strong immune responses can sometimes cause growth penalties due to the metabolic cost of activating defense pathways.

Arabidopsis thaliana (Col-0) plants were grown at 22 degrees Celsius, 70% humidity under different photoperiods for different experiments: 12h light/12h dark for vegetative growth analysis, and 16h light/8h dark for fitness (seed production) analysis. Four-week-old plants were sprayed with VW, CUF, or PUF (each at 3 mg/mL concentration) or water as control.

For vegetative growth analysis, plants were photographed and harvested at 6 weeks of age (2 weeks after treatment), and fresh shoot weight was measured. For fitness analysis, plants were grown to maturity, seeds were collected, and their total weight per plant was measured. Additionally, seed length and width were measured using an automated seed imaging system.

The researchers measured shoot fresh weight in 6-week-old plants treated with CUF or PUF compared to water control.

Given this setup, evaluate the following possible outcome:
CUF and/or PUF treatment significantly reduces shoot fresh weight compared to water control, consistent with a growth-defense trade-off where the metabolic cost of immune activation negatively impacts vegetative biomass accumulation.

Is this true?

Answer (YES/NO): NO